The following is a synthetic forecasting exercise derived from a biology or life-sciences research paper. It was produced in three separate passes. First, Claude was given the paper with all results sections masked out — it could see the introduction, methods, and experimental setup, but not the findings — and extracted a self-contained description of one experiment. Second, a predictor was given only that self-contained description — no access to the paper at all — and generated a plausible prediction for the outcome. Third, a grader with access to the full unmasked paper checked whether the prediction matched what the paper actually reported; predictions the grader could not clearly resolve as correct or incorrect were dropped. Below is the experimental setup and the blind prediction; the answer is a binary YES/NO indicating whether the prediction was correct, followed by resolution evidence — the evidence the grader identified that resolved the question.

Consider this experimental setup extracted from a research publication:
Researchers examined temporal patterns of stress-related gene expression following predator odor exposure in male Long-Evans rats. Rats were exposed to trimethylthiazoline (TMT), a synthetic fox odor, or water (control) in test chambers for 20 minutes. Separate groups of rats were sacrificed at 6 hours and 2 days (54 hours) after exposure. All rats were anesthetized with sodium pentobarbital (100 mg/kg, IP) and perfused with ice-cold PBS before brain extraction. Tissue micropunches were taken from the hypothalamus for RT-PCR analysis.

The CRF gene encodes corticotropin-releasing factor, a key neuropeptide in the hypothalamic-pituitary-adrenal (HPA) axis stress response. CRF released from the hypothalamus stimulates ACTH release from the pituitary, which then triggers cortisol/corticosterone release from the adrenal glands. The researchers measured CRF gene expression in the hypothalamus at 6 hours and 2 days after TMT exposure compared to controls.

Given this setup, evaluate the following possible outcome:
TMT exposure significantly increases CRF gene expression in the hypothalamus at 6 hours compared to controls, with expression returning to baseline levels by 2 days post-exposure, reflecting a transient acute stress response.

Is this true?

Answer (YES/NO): NO